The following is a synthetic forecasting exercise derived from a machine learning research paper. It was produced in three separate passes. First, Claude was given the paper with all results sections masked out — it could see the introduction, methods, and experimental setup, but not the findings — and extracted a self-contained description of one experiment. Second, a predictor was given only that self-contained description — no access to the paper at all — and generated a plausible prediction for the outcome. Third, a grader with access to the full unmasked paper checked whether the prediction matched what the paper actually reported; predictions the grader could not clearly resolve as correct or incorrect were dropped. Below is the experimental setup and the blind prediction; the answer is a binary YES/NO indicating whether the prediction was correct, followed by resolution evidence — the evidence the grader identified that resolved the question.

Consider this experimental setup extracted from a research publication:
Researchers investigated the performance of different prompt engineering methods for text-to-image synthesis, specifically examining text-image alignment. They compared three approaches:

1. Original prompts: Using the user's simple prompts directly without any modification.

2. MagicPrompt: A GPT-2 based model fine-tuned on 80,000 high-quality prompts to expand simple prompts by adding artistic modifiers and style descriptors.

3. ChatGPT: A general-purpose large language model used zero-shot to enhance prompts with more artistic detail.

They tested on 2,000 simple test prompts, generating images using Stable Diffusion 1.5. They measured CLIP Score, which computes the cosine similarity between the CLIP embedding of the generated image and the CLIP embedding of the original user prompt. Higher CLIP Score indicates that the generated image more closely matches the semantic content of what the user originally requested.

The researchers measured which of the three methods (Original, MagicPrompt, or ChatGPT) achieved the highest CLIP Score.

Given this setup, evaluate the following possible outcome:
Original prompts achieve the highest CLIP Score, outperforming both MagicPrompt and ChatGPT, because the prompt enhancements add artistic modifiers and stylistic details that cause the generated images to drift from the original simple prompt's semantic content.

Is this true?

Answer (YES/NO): YES